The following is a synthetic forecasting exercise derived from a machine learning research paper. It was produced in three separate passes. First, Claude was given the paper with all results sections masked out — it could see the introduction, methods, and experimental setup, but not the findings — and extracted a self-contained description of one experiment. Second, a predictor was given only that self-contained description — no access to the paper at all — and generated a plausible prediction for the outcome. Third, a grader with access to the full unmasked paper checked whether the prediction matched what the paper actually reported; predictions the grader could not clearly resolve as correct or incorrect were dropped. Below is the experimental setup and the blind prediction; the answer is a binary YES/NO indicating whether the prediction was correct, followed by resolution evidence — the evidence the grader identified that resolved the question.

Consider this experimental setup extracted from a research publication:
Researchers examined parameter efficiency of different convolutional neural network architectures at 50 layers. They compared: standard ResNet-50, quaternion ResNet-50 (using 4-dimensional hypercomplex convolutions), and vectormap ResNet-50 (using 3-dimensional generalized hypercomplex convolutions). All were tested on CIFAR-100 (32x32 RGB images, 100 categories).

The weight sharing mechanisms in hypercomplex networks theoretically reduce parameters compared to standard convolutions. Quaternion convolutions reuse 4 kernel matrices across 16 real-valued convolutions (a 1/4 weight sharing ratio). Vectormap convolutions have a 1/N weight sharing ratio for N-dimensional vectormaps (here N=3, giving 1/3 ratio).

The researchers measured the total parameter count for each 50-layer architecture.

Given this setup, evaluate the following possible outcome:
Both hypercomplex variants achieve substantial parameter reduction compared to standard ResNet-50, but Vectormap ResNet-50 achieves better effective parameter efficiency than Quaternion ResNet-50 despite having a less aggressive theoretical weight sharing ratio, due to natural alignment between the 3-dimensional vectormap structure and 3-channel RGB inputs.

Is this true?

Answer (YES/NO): YES